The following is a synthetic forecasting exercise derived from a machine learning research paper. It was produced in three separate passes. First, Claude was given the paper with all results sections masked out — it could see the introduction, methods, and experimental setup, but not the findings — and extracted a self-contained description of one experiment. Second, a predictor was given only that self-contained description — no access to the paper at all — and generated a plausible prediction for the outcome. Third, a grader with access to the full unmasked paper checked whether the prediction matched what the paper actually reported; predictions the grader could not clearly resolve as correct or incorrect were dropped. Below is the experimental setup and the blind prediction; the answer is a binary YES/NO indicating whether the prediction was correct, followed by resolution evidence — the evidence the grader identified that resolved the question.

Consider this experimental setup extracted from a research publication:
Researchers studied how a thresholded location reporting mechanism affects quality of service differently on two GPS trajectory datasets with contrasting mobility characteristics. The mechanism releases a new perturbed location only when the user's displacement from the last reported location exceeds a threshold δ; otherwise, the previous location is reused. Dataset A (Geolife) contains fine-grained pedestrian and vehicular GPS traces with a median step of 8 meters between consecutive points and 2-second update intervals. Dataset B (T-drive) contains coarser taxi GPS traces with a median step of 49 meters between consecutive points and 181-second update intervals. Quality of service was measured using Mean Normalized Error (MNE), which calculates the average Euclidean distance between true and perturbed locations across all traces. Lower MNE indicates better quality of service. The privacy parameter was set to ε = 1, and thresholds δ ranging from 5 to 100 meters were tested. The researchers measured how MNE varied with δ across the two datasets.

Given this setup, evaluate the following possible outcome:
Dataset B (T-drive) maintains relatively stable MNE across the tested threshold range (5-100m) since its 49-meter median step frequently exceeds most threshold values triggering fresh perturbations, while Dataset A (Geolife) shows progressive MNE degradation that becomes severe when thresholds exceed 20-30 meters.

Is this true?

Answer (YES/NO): YES